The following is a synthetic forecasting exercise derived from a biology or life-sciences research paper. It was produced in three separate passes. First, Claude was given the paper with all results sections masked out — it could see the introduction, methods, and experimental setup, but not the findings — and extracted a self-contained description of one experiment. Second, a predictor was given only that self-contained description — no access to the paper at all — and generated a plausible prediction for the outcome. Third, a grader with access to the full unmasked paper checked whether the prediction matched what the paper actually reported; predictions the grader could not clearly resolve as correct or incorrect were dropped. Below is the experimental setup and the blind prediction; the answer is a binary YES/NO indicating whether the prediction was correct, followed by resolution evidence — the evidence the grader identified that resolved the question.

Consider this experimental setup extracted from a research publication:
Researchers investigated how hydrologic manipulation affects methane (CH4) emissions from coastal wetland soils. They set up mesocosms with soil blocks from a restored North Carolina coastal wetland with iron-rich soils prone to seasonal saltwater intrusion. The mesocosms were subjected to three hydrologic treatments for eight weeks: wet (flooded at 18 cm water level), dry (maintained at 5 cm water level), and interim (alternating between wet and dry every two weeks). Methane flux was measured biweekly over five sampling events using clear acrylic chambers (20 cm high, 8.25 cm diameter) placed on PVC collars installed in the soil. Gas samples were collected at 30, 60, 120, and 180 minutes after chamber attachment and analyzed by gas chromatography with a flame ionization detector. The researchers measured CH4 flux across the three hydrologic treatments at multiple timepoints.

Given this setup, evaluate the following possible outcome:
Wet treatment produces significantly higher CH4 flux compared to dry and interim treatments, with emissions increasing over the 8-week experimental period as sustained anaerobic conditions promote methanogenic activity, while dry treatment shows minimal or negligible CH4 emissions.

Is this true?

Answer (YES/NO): NO